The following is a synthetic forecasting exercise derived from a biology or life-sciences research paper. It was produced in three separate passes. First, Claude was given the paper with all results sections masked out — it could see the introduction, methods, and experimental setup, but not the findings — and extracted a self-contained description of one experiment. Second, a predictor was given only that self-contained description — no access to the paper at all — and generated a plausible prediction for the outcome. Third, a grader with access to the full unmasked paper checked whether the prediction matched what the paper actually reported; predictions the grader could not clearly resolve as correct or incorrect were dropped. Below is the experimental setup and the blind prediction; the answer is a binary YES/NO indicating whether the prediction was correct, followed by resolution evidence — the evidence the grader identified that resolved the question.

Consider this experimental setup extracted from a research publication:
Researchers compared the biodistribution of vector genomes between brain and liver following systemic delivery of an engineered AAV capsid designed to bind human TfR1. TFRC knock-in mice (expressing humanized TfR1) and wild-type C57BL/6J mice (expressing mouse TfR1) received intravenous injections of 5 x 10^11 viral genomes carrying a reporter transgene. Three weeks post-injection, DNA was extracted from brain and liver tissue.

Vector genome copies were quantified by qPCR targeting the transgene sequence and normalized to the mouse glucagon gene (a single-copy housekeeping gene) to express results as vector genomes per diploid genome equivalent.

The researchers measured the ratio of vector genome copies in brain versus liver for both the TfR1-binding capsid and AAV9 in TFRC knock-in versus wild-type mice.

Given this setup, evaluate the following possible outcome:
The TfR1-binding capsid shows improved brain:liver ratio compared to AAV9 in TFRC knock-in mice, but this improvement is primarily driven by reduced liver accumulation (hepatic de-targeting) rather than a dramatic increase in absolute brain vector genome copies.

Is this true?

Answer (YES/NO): NO